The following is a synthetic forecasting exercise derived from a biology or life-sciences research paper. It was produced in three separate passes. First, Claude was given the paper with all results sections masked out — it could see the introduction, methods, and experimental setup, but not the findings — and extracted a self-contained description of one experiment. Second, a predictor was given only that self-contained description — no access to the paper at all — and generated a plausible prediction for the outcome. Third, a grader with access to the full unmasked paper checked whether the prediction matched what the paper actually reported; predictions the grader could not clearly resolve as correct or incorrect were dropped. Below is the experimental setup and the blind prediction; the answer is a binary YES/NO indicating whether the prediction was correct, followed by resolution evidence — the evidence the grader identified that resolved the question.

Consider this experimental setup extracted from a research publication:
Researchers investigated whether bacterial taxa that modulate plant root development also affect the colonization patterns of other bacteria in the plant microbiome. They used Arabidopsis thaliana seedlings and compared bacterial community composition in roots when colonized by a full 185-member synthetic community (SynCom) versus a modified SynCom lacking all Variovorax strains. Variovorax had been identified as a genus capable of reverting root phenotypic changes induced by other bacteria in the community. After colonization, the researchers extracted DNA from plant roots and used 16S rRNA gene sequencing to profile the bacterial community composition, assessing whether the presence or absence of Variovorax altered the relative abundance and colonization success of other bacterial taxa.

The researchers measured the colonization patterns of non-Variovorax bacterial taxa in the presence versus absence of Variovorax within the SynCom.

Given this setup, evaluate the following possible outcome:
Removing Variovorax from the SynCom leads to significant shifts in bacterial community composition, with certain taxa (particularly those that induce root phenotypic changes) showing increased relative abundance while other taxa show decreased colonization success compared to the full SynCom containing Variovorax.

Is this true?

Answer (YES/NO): NO